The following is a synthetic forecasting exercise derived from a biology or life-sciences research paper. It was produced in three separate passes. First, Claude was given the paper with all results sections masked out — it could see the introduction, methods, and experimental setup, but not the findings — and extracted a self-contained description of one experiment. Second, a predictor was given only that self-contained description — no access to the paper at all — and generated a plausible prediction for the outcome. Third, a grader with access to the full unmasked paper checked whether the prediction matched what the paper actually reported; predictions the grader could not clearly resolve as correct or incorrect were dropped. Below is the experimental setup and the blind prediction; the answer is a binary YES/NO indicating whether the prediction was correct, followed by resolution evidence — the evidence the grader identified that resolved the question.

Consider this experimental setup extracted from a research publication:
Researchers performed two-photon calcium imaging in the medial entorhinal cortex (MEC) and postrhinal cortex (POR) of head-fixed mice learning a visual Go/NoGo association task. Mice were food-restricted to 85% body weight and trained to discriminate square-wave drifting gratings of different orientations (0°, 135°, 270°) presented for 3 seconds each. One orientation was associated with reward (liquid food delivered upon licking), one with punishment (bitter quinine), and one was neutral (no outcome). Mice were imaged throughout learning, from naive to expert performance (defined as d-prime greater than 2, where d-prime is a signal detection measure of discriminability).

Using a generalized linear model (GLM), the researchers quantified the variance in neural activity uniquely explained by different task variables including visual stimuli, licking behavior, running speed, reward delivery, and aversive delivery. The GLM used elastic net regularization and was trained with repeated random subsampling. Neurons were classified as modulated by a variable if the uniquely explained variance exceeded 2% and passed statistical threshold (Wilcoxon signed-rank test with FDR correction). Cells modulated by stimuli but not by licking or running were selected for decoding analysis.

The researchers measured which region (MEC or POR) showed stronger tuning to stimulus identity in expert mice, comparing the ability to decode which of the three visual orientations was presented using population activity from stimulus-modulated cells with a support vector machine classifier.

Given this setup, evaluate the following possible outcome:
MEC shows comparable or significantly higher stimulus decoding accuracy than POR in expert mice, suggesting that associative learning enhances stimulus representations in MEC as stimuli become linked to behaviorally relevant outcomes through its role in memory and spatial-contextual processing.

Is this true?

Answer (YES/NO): NO